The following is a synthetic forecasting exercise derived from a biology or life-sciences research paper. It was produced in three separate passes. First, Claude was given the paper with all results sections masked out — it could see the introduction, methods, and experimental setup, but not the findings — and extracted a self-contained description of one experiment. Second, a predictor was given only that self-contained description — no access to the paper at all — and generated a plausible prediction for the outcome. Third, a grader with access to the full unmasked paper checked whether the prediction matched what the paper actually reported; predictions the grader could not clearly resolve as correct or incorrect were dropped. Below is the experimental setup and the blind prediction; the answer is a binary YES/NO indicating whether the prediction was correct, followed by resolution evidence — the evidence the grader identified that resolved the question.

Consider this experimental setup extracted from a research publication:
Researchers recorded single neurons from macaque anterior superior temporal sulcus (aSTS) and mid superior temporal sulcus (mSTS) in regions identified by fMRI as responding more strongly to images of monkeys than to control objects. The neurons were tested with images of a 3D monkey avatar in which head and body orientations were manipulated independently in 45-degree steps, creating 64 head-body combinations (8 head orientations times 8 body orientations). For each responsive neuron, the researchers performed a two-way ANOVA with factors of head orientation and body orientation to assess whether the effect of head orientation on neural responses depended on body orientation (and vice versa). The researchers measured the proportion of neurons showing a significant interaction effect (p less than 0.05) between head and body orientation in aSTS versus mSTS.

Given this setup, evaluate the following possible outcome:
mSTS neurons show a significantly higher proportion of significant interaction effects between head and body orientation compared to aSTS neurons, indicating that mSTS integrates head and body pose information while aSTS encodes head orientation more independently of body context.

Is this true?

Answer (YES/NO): NO